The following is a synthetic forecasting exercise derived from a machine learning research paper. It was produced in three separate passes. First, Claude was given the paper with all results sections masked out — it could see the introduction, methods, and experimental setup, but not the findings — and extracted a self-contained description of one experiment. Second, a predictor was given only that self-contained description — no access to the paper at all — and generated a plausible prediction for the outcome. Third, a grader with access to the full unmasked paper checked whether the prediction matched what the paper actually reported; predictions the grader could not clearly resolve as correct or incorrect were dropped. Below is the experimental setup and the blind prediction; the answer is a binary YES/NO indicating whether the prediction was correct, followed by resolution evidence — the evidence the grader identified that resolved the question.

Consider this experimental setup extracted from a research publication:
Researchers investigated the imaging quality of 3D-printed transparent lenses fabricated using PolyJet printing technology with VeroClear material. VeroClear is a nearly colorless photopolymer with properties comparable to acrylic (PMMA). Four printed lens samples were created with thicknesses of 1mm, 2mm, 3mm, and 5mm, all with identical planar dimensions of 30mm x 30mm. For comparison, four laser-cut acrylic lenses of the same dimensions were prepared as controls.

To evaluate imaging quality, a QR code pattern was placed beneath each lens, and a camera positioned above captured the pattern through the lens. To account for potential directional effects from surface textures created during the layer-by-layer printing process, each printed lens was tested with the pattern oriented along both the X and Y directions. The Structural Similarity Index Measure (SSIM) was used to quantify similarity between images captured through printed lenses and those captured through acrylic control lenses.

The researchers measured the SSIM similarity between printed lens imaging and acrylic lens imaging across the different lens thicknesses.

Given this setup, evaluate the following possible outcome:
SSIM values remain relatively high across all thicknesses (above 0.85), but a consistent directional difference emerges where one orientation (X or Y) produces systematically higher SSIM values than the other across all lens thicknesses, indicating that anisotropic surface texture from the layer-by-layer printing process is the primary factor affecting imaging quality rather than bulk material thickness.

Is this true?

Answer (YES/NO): NO